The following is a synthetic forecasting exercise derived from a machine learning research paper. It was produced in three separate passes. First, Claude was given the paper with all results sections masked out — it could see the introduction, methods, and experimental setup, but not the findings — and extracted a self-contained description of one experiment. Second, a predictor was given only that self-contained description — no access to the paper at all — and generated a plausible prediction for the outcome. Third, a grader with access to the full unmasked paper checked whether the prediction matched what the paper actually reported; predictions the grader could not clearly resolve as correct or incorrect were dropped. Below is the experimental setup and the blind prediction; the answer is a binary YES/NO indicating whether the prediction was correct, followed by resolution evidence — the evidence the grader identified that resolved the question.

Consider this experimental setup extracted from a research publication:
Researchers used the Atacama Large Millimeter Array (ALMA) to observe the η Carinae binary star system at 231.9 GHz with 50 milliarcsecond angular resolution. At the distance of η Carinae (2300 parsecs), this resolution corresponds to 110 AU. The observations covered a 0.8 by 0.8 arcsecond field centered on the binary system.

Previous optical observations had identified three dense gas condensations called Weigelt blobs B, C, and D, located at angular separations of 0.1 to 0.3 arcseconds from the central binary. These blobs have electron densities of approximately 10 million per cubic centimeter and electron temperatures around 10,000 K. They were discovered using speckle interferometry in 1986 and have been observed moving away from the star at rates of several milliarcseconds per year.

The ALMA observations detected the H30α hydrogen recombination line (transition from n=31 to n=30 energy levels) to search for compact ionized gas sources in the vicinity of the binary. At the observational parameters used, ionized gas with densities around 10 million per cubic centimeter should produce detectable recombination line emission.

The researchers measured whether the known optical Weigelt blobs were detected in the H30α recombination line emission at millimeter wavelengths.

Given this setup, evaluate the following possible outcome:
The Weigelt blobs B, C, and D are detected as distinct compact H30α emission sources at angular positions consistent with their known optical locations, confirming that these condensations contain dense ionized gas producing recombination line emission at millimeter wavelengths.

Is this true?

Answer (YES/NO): YES